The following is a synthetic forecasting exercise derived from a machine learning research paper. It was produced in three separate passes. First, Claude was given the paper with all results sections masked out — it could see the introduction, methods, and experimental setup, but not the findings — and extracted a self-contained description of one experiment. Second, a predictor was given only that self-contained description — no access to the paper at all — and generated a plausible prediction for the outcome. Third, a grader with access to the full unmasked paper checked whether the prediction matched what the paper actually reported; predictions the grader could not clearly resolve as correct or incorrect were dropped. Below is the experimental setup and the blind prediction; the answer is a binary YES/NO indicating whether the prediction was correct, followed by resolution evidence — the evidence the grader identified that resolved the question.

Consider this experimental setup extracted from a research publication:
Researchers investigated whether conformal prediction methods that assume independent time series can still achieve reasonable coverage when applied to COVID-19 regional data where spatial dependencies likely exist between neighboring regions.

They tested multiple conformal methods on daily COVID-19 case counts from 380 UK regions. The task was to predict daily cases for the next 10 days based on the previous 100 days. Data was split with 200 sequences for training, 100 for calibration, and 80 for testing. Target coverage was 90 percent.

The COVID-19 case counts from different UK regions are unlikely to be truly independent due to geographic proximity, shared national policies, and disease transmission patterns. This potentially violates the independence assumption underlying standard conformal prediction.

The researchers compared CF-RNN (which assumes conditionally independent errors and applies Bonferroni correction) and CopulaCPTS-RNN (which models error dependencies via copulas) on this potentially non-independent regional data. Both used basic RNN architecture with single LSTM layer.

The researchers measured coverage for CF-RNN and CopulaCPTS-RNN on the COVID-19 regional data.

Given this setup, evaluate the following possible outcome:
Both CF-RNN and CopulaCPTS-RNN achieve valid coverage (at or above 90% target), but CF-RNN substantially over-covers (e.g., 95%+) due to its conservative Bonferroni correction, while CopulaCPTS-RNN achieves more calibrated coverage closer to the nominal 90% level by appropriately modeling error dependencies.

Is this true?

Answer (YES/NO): NO